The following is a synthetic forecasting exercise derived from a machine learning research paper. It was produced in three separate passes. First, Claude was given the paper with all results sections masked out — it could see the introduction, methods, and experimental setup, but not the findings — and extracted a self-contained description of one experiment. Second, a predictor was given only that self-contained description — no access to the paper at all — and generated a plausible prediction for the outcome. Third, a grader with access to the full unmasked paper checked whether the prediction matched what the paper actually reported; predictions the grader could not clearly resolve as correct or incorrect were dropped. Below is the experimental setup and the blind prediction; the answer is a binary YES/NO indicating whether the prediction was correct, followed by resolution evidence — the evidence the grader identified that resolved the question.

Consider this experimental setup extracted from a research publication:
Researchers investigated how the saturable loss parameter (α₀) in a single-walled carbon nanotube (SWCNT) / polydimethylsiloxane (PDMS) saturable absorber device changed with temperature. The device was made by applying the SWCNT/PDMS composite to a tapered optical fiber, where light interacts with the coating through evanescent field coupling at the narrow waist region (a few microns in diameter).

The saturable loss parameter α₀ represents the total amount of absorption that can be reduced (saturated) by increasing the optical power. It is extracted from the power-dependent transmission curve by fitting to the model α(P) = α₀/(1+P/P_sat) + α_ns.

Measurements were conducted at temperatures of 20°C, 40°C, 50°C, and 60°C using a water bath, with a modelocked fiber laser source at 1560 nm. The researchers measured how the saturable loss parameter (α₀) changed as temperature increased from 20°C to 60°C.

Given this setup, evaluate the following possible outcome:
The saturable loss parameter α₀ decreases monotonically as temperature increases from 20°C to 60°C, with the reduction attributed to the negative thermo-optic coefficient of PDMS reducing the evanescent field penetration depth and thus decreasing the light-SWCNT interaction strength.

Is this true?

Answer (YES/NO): YES